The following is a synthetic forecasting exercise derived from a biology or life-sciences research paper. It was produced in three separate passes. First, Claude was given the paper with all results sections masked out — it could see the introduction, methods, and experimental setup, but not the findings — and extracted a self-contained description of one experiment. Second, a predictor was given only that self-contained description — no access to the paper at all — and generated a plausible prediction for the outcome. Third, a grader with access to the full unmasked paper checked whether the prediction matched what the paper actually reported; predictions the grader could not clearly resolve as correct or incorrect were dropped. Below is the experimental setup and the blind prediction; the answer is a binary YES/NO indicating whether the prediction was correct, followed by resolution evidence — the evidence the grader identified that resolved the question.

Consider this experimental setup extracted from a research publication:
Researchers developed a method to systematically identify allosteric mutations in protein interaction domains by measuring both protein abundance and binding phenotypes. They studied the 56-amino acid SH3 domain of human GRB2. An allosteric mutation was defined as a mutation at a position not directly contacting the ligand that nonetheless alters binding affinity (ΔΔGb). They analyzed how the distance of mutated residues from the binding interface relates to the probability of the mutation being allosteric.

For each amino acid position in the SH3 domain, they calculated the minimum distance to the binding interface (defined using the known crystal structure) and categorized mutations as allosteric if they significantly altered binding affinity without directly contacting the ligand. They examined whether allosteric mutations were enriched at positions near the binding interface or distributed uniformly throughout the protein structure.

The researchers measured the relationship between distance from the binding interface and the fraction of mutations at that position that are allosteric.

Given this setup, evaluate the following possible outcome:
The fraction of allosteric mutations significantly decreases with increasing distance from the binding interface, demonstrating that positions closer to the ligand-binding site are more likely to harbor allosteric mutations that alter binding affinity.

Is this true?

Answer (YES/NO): YES